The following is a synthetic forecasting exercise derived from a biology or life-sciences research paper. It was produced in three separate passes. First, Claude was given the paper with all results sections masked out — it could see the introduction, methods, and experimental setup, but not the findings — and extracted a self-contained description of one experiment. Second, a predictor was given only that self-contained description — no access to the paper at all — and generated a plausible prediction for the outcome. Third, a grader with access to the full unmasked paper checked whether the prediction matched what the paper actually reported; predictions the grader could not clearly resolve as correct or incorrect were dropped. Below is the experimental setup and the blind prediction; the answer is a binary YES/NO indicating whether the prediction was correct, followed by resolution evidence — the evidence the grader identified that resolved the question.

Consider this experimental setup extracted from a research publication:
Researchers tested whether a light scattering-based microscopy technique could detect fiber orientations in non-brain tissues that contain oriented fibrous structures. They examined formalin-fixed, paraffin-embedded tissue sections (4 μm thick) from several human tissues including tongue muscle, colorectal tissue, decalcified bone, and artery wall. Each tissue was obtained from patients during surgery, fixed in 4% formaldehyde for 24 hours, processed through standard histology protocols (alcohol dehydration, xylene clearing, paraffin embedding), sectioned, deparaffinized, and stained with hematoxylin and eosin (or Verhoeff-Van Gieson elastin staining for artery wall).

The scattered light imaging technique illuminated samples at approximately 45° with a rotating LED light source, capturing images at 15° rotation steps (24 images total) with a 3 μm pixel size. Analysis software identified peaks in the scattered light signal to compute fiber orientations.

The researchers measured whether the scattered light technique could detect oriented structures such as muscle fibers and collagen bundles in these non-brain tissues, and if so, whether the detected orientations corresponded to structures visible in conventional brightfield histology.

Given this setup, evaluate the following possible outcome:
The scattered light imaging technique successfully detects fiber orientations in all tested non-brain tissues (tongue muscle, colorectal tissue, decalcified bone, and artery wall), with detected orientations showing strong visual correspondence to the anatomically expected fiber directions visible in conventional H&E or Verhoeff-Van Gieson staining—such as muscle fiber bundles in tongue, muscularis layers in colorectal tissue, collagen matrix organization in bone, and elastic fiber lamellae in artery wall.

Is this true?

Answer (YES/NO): YES